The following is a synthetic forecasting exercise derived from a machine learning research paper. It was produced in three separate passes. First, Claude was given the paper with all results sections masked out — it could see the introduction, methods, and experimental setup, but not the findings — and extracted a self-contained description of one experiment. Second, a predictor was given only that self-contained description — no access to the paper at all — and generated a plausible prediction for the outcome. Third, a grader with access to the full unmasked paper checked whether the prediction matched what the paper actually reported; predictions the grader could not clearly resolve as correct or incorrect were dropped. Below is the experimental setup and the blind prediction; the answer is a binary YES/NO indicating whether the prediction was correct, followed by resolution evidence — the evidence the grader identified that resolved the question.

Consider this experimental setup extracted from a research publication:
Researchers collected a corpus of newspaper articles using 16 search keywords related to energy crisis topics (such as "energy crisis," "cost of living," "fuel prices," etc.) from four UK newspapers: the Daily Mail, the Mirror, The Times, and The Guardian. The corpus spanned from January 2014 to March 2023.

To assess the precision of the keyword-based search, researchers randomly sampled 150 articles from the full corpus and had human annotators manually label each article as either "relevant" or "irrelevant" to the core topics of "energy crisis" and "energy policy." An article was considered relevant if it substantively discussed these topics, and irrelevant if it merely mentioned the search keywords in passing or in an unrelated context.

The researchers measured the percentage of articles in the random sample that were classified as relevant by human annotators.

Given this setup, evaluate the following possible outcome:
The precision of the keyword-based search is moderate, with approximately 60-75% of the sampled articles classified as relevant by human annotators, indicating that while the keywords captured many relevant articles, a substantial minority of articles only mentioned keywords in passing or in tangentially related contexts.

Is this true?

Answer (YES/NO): YES